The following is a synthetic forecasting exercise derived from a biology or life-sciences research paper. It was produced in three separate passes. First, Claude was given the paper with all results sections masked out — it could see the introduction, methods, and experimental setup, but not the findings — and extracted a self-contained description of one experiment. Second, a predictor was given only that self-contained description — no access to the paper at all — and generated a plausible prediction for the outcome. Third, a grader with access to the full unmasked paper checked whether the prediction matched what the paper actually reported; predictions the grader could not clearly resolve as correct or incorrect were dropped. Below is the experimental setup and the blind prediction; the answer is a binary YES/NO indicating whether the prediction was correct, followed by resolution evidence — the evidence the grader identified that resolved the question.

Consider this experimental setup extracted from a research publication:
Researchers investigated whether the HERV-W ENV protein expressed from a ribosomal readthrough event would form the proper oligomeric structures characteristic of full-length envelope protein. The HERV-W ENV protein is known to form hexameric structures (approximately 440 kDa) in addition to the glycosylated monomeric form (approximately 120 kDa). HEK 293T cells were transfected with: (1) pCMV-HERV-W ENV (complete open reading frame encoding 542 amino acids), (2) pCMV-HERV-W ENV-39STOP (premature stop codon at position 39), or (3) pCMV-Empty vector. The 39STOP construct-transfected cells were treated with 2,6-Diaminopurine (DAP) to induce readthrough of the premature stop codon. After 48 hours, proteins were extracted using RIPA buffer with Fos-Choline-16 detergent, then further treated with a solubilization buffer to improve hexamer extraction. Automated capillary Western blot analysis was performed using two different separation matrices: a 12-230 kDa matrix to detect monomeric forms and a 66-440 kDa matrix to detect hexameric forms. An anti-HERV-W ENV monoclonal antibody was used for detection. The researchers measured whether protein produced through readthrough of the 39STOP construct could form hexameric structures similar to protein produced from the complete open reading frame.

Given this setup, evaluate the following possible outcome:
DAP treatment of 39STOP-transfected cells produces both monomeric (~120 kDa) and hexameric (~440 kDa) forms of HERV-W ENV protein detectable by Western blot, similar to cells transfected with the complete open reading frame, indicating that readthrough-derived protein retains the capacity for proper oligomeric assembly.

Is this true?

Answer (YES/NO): YES